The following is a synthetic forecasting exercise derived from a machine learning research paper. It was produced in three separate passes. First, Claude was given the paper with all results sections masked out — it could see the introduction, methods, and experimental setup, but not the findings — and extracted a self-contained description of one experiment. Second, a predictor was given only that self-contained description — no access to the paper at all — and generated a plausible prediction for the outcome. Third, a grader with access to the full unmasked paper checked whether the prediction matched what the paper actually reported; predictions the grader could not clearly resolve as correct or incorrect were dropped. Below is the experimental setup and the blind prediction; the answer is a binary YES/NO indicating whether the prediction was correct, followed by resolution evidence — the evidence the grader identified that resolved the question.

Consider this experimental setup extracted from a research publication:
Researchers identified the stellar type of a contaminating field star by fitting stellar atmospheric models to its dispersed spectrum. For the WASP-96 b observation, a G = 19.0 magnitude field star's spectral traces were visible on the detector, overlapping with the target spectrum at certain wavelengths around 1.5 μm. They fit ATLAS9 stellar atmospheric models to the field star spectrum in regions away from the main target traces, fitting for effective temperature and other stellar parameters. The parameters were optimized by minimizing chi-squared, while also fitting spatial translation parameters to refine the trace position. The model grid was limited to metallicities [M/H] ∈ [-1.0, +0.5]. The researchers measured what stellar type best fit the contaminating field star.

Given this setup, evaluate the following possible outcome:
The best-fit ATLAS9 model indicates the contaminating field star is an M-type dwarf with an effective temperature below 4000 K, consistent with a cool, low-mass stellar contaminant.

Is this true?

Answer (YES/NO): YES